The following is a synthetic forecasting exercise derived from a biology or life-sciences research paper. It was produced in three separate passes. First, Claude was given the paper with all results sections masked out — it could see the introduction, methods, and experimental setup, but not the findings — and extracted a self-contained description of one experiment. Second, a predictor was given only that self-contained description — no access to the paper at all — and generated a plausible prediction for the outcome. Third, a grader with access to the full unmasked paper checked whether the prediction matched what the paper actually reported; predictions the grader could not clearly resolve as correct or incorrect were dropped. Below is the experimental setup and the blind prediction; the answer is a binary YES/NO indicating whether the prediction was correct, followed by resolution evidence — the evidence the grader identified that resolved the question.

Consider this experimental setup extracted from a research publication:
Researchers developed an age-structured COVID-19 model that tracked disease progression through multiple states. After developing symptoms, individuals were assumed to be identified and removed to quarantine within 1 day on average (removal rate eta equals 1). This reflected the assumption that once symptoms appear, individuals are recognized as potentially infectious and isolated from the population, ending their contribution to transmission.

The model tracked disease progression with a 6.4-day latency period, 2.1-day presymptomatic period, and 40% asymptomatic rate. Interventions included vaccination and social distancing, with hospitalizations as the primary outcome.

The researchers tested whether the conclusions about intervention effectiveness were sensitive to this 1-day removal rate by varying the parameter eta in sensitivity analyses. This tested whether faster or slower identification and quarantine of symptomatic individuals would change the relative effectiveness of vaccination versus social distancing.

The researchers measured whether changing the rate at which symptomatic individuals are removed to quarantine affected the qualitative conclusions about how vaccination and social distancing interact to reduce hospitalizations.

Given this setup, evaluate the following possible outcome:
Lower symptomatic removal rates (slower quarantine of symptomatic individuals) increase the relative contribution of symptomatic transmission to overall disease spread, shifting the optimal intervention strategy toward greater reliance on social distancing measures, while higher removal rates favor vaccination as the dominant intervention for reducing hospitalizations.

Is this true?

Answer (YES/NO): NO